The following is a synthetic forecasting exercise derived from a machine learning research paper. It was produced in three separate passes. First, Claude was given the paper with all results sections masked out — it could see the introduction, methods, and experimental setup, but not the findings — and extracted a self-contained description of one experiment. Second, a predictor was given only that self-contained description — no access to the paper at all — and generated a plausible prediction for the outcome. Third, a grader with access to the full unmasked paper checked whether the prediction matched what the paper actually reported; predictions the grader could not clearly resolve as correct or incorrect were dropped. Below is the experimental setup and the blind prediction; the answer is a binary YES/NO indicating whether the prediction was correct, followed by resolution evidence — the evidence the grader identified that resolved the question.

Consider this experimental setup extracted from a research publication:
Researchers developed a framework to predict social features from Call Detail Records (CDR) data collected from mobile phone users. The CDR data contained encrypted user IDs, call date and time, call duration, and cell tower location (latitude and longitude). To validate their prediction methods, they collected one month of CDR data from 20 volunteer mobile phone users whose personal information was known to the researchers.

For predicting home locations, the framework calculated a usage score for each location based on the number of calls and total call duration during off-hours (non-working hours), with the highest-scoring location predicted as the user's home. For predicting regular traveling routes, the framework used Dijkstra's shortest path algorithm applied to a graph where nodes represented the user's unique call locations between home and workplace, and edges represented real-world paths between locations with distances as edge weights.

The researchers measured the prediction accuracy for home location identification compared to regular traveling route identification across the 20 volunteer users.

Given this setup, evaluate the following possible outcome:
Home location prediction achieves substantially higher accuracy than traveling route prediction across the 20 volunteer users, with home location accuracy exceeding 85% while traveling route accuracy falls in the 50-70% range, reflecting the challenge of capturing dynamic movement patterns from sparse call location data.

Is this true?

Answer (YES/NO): NO